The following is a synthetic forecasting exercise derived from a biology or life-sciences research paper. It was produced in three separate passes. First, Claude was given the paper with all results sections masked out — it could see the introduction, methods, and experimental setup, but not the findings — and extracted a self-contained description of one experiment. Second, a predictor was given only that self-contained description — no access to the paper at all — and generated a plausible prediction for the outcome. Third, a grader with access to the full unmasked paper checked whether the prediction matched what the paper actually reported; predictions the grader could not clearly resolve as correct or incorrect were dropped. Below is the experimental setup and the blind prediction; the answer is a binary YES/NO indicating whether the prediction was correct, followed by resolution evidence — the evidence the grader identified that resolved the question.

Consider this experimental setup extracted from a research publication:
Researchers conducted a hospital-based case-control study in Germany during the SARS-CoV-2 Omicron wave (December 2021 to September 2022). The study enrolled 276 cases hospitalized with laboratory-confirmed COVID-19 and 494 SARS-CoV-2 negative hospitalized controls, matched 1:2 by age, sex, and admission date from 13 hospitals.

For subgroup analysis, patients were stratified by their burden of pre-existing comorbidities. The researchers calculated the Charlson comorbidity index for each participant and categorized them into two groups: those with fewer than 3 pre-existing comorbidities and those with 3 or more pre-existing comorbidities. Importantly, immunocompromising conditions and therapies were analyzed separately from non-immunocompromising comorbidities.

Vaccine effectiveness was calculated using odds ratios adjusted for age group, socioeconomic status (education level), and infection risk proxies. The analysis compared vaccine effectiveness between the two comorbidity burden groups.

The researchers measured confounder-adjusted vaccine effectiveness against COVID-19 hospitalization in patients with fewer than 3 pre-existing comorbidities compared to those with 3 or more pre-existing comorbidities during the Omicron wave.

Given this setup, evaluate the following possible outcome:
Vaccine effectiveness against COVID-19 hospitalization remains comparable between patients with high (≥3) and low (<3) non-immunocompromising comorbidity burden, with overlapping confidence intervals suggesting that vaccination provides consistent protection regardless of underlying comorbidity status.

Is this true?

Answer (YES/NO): YES